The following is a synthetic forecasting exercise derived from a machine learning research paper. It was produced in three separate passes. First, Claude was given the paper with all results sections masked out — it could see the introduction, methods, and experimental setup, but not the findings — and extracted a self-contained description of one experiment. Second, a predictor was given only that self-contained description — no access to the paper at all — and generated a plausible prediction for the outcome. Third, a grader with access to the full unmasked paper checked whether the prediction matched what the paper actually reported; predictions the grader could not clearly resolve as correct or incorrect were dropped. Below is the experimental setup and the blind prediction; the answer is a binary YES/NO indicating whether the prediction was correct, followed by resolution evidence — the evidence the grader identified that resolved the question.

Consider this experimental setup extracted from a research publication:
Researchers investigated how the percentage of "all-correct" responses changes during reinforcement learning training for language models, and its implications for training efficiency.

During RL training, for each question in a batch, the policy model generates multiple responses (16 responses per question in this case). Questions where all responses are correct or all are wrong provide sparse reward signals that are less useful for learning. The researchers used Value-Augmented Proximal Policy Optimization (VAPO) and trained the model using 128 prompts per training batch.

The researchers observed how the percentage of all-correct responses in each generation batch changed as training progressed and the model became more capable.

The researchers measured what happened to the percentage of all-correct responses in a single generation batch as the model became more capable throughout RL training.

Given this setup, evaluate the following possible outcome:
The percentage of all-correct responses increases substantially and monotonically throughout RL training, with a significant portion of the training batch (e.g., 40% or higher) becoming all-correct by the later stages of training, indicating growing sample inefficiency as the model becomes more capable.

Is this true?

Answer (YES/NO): YES